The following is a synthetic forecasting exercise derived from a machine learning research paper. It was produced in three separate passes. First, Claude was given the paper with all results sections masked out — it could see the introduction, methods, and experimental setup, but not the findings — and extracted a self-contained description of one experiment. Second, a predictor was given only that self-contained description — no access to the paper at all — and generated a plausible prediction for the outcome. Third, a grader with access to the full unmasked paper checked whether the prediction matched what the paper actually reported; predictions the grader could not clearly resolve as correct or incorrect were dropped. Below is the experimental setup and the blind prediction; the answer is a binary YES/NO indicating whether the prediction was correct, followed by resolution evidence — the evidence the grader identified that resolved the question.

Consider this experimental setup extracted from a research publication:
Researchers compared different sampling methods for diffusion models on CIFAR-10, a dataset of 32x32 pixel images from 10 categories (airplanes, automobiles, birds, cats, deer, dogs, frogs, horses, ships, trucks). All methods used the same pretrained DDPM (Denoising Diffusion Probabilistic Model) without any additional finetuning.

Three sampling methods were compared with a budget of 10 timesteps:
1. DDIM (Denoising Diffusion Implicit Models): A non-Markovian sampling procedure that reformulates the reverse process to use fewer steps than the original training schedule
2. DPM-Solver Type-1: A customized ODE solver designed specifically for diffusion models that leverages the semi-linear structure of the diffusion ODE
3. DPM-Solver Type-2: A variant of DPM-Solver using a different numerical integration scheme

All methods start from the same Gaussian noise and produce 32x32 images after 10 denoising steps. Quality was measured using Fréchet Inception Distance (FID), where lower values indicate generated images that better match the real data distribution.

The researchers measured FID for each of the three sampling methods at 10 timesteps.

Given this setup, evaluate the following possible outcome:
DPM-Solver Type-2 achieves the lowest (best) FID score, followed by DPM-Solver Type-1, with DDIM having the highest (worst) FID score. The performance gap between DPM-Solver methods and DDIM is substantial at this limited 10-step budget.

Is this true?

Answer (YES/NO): NO